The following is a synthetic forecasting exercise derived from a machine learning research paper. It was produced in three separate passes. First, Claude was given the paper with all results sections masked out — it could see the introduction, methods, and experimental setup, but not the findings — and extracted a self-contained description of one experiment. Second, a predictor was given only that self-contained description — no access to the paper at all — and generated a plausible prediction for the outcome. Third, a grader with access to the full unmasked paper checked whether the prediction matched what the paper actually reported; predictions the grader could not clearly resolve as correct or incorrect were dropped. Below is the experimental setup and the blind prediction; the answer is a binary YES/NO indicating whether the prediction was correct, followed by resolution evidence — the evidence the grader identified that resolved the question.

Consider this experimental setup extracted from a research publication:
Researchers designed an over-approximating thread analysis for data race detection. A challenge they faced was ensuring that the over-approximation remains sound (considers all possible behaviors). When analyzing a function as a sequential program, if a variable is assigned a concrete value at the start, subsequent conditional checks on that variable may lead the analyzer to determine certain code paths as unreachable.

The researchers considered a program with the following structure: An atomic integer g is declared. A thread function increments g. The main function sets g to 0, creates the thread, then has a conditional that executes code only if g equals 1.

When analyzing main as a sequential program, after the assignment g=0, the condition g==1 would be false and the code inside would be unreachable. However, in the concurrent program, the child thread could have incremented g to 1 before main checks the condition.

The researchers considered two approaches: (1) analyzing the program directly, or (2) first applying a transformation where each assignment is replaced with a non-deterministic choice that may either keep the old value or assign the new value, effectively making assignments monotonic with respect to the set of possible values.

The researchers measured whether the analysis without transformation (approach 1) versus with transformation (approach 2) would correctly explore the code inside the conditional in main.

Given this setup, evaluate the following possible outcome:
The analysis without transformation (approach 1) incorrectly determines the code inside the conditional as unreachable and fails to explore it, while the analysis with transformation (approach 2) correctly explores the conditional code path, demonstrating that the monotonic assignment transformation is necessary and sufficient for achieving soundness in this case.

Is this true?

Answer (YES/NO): YES